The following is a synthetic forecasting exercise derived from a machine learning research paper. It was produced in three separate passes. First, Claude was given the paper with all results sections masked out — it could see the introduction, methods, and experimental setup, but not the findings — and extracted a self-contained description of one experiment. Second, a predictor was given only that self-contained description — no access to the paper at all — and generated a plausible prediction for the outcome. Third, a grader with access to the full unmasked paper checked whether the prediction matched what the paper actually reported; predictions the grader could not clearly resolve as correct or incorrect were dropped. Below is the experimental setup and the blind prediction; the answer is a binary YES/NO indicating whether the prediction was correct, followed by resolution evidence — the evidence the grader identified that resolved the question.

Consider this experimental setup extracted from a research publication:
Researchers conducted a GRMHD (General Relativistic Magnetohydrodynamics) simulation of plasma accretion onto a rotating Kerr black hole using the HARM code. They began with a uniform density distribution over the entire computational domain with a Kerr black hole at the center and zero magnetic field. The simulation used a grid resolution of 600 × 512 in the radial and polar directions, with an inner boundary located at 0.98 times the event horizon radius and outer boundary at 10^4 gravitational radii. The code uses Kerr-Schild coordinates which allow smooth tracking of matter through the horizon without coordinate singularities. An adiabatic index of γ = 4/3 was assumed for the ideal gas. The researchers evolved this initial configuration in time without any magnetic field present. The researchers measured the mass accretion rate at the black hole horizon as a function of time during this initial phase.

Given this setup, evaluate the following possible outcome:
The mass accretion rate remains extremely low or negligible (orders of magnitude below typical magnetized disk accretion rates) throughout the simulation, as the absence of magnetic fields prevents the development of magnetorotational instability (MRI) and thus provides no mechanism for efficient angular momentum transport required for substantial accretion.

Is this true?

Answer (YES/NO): NO